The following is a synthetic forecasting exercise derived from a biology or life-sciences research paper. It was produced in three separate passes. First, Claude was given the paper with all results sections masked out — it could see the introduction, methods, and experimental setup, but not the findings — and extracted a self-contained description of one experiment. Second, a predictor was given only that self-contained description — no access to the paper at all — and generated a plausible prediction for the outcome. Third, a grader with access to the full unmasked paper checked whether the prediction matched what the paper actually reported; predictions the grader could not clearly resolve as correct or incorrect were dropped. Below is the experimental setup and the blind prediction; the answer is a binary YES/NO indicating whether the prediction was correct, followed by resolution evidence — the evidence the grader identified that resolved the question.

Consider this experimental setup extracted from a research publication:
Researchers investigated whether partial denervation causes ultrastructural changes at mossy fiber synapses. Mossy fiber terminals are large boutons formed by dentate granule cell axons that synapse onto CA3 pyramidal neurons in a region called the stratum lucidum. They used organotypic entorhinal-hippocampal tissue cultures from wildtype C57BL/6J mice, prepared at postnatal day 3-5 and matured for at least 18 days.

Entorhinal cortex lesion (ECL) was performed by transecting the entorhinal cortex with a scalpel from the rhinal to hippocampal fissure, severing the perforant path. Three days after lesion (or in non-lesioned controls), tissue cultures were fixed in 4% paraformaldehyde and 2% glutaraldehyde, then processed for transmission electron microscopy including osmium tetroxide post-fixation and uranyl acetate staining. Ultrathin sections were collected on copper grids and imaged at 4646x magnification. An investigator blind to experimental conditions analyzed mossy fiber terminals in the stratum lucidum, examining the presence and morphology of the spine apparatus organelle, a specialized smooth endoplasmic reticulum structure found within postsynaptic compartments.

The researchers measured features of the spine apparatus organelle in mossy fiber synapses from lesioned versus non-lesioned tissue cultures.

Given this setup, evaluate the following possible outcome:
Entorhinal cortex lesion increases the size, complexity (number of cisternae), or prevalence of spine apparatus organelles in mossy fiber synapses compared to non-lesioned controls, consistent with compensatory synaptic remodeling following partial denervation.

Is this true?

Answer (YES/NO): YES